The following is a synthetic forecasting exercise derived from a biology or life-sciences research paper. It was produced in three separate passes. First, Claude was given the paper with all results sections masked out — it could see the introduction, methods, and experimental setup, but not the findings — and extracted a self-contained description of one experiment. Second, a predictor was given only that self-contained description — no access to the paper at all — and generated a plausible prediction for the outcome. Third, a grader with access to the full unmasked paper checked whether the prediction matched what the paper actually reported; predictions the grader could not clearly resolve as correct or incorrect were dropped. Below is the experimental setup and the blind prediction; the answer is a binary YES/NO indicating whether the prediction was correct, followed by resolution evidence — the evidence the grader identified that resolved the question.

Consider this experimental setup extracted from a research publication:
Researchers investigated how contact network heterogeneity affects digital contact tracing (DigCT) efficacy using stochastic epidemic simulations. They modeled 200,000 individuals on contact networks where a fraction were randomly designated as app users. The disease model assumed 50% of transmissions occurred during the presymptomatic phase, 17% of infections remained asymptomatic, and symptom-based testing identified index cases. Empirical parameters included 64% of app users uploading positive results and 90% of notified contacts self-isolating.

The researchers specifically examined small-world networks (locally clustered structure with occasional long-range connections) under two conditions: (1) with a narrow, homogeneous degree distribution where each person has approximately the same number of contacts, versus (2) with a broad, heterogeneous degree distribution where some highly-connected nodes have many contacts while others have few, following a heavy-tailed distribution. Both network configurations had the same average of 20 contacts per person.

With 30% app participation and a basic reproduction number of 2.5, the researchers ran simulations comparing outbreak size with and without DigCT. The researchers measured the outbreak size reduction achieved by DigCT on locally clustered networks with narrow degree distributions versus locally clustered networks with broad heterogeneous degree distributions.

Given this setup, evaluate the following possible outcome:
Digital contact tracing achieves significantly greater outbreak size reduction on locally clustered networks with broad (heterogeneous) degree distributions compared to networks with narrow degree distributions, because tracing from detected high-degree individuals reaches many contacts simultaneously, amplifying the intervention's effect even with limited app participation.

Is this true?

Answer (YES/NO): NO